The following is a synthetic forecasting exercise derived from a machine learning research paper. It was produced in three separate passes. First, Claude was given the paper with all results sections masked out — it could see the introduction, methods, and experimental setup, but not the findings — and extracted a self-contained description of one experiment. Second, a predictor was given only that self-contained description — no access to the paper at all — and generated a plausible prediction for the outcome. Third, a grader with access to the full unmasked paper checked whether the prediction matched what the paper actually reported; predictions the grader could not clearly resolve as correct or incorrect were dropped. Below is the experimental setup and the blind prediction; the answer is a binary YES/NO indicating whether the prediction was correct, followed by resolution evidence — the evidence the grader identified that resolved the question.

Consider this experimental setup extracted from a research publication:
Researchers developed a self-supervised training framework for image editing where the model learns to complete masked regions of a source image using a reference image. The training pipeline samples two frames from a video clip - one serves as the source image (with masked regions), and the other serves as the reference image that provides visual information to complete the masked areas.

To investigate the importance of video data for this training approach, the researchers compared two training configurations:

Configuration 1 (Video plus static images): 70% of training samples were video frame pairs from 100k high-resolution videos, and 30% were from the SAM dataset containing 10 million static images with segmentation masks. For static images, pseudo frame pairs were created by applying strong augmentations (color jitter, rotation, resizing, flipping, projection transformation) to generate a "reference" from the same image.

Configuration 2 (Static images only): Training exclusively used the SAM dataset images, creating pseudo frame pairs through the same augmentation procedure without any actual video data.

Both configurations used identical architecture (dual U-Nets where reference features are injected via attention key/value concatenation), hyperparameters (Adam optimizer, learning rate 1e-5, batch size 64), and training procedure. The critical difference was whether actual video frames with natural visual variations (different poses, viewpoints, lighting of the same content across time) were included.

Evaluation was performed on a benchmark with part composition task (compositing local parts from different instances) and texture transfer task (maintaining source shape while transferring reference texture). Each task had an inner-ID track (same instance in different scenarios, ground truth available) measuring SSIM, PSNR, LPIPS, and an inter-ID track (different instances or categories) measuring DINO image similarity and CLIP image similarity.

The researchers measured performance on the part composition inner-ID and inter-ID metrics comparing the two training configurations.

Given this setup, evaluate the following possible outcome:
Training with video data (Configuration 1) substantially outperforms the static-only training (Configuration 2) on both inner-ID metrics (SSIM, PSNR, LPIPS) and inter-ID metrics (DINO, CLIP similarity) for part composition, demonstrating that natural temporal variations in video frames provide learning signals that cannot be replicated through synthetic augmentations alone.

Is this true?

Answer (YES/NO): YES